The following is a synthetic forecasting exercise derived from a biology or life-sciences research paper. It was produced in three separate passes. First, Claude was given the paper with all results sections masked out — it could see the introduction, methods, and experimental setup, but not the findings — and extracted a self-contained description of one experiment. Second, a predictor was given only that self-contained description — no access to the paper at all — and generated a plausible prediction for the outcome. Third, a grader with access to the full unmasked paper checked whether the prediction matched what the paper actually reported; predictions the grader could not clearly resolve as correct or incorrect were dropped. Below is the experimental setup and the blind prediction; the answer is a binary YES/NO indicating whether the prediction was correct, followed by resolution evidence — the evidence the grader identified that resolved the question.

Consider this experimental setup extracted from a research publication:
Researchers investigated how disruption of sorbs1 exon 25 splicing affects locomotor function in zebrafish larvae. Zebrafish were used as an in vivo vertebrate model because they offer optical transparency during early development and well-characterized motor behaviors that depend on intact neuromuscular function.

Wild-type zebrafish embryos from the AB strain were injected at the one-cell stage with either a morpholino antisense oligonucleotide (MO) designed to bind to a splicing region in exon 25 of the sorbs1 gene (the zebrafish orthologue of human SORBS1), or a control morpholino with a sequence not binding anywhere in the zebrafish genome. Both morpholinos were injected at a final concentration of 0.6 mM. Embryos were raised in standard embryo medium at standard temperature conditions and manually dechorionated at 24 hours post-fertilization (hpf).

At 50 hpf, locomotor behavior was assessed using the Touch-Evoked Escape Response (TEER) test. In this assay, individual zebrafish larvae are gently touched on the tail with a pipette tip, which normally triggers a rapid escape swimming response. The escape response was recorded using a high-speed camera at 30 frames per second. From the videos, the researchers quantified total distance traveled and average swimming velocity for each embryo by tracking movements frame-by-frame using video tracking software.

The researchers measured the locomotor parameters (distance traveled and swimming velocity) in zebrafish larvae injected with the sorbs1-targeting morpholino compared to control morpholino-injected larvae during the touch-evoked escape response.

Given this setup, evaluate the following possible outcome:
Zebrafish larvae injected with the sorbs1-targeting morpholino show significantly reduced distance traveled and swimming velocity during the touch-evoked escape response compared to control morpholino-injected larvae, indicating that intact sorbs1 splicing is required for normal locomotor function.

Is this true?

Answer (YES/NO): YES